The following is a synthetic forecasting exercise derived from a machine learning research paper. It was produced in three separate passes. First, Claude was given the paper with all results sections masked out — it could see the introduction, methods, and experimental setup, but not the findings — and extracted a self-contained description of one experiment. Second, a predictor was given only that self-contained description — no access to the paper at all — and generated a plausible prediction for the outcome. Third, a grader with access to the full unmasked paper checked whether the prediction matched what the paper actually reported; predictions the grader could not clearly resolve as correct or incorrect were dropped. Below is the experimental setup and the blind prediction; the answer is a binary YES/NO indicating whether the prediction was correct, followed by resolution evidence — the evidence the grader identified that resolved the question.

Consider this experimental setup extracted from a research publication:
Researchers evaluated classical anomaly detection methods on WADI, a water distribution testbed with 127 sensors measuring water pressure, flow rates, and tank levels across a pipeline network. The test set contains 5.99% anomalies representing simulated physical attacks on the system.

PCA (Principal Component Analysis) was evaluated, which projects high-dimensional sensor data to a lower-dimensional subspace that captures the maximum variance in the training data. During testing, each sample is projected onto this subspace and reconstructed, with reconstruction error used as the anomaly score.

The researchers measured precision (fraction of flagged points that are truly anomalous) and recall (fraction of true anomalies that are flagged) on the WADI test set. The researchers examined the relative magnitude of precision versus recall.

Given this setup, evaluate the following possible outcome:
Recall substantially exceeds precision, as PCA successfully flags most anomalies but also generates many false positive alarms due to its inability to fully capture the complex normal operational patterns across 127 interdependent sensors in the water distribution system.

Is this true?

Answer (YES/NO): NO